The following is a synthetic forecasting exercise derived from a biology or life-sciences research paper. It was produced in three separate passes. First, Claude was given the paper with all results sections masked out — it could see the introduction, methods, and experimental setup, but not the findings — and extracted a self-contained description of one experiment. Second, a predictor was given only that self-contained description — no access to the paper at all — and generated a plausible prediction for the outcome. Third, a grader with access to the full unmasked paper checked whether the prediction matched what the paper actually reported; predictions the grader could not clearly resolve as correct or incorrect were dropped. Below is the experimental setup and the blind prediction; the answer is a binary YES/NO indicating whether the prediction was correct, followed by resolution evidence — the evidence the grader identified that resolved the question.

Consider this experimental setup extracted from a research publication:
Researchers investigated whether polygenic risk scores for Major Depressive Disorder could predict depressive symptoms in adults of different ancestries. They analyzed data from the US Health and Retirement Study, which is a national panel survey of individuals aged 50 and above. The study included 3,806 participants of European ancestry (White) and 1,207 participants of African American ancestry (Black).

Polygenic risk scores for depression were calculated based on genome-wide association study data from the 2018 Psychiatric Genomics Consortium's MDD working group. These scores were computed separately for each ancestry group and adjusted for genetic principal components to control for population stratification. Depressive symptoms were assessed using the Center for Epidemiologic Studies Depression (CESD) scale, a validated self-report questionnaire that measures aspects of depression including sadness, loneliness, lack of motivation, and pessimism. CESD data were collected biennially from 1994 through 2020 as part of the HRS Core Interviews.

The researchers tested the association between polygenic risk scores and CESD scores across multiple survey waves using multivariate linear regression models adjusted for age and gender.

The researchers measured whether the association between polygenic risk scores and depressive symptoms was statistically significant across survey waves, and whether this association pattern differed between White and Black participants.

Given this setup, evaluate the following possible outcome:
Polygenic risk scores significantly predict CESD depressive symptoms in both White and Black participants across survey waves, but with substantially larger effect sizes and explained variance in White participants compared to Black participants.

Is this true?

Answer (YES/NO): NO